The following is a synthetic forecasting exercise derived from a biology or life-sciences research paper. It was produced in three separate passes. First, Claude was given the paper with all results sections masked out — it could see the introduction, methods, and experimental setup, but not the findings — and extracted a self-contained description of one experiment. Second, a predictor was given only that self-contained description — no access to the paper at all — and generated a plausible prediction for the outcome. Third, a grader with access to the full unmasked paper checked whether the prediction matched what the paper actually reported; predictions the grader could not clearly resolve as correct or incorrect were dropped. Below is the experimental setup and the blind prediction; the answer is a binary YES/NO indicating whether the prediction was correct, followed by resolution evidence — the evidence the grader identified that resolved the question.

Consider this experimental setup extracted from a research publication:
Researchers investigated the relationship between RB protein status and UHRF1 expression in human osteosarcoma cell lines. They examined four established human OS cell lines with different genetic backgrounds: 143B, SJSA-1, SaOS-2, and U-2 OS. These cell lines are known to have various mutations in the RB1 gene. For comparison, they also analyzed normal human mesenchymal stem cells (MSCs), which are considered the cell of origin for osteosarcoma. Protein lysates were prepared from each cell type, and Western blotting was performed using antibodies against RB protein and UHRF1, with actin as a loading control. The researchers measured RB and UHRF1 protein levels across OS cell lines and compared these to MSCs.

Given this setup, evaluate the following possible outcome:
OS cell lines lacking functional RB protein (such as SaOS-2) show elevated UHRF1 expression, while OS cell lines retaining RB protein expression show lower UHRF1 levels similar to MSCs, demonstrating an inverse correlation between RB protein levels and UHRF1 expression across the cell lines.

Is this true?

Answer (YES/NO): NO